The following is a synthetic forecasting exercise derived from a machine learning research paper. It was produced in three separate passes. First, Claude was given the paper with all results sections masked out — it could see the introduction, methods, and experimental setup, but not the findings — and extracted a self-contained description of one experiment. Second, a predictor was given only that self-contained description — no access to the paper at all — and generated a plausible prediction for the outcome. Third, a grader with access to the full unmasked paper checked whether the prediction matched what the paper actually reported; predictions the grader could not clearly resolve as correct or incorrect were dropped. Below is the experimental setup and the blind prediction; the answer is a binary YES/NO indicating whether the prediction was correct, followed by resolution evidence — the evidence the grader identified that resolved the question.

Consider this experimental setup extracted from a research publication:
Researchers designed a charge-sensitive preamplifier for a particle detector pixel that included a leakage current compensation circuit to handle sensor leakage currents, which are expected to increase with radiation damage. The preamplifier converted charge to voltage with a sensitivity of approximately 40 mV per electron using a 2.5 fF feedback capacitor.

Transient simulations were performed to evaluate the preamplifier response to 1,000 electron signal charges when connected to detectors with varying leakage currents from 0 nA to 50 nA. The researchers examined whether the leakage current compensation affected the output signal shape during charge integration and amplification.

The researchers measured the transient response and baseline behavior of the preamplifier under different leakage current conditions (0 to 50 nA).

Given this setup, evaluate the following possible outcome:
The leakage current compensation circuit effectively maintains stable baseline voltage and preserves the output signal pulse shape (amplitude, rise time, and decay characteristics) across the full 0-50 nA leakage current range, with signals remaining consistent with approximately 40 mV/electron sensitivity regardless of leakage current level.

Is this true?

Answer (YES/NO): NO